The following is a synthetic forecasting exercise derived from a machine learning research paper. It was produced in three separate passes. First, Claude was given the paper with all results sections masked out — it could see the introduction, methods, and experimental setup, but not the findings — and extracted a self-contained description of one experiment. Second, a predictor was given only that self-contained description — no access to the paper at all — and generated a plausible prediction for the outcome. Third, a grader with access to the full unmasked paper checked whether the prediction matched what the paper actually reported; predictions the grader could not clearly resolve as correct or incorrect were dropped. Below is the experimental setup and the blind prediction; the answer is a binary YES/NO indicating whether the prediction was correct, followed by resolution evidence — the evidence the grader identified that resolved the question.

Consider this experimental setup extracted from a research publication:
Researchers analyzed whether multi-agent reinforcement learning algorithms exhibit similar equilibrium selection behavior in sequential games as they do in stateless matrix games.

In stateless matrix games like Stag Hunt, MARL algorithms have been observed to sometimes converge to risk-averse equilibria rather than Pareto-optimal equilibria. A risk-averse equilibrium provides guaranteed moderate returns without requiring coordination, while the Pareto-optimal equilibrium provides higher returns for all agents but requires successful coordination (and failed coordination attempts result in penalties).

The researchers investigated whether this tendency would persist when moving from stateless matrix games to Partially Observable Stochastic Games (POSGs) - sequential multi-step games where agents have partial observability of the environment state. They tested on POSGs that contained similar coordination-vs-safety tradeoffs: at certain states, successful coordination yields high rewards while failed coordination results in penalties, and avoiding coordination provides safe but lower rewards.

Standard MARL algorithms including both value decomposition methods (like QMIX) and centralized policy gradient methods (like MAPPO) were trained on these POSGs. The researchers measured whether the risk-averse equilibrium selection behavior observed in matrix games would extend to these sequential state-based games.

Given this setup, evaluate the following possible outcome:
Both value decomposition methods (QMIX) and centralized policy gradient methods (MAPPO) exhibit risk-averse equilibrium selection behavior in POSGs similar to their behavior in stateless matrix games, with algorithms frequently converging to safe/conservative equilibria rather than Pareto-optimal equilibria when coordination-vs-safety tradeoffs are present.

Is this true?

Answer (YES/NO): YES